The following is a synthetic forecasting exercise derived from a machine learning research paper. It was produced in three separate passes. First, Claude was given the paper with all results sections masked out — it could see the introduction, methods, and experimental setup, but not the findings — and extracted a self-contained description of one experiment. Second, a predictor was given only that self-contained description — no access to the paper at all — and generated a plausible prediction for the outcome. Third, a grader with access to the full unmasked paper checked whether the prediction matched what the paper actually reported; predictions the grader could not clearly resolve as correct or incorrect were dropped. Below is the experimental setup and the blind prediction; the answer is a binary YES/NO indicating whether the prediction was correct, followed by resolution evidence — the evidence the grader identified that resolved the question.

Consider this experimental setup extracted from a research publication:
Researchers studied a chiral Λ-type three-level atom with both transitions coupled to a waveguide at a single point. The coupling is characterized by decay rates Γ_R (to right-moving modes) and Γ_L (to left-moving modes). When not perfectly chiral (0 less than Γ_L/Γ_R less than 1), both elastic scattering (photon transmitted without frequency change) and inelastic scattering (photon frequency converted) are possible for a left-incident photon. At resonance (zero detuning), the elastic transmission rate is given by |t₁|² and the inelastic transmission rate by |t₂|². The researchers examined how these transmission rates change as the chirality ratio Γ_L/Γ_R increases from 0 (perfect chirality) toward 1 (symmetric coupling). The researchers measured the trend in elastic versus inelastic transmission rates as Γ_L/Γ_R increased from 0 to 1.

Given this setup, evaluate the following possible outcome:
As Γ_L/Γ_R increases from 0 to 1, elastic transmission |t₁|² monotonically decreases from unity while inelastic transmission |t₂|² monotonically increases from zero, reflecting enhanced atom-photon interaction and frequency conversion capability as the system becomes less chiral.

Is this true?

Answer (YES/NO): NO